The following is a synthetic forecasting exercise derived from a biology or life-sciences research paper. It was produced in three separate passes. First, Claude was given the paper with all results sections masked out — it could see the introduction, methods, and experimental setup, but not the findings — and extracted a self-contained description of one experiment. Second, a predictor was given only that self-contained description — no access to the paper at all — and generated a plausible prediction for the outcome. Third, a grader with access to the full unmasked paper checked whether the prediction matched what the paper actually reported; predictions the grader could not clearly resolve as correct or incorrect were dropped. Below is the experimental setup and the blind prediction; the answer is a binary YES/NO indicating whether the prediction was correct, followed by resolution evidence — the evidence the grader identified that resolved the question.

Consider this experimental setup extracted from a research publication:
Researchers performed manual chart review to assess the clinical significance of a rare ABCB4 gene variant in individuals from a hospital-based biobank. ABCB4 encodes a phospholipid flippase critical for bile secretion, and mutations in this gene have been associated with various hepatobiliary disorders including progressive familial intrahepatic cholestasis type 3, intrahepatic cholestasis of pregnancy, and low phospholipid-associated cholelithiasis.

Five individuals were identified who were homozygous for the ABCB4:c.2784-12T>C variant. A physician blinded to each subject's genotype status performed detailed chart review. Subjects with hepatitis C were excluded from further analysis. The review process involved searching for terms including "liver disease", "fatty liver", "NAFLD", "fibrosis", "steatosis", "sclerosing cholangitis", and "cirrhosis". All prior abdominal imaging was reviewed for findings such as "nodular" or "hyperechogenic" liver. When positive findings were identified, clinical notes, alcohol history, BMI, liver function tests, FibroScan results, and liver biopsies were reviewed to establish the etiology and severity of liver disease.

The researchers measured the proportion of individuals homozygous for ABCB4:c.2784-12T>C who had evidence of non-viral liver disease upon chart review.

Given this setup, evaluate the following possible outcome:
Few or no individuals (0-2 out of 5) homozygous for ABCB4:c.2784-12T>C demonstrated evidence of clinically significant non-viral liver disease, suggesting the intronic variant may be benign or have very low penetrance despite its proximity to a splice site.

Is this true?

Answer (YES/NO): NO